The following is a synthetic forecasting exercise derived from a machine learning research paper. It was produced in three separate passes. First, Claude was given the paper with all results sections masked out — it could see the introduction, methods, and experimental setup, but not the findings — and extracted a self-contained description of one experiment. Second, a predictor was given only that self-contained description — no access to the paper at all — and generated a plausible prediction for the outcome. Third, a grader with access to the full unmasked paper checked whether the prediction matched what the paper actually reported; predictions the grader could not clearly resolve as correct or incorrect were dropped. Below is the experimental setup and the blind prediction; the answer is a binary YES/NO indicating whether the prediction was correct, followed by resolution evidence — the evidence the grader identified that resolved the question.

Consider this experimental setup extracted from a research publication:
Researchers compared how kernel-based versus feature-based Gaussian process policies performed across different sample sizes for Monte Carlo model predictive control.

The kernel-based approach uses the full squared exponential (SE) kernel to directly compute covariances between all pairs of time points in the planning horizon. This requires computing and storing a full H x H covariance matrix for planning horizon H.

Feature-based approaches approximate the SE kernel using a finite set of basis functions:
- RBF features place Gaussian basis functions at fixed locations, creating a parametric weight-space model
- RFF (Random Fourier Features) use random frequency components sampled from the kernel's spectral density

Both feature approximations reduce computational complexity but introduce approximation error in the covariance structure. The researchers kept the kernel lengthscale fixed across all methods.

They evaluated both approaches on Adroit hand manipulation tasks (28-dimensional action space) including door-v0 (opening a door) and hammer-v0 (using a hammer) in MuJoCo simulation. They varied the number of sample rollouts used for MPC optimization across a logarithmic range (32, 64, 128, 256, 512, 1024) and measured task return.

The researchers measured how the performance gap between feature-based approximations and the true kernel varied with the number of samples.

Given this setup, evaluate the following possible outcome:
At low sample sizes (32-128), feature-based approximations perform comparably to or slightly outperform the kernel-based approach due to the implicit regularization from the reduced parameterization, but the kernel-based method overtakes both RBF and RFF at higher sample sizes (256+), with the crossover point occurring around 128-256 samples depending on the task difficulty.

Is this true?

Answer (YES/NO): NO